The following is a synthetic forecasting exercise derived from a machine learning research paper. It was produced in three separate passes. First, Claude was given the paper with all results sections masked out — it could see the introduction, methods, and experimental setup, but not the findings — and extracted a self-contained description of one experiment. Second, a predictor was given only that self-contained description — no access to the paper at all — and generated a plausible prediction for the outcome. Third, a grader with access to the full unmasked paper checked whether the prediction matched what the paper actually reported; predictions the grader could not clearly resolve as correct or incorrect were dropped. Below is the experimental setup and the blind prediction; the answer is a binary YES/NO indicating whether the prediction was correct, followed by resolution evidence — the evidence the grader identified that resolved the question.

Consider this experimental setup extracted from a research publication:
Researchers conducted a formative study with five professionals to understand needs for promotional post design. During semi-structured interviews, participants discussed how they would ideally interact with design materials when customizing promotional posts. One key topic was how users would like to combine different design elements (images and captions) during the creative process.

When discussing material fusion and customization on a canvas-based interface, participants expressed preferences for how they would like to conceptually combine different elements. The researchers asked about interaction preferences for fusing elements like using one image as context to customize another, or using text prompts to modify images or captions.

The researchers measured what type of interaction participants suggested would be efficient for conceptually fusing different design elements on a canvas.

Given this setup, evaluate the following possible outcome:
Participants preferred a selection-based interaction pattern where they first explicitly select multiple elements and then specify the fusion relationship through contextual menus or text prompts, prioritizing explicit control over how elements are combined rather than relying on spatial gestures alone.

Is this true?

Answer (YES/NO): NO